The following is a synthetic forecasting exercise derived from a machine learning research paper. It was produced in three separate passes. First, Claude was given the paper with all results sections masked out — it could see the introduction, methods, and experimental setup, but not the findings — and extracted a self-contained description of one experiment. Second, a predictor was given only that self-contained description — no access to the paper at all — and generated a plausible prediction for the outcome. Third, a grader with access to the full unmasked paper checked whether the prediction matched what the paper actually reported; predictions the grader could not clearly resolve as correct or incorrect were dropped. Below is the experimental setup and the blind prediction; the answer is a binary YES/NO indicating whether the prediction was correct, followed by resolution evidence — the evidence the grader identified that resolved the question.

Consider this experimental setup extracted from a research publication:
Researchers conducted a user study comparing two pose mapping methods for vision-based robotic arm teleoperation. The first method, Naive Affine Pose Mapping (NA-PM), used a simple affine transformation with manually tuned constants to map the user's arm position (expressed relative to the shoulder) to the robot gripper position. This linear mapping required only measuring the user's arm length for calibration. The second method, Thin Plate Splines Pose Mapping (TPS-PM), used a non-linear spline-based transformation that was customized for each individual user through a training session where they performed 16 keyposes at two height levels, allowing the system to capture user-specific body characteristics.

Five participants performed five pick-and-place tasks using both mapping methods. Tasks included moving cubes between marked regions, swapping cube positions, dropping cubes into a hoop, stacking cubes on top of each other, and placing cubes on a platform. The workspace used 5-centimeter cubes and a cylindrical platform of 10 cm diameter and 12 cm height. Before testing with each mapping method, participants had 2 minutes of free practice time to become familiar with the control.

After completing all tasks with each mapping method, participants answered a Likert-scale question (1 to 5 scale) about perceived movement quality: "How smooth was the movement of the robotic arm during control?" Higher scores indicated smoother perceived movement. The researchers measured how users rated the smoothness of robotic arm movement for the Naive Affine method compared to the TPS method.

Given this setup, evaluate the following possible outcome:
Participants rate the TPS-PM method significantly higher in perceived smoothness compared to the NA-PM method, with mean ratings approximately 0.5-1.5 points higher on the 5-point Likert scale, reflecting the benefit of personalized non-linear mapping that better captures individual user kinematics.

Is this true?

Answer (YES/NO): NO